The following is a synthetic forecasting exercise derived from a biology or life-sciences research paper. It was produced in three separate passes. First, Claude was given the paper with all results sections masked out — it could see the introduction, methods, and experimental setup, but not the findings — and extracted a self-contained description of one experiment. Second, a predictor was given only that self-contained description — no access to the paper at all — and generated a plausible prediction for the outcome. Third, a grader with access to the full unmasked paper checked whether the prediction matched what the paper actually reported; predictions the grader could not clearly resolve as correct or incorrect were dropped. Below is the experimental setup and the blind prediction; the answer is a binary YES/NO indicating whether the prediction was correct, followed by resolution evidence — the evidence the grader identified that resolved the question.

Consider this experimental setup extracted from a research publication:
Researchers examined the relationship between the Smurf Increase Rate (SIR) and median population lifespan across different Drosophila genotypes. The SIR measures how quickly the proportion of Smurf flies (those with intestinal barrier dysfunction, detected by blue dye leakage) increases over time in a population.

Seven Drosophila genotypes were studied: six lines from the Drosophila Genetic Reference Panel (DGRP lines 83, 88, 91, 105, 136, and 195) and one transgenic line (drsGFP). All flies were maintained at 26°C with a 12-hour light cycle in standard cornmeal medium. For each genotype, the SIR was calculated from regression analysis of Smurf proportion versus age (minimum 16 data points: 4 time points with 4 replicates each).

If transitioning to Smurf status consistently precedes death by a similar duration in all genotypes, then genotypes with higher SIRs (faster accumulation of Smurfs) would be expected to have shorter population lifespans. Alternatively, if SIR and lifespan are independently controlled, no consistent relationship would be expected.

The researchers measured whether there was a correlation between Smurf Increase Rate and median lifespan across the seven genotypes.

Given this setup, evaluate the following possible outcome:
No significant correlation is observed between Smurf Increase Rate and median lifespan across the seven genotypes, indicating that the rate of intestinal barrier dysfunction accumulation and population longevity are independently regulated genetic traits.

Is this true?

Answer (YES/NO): NO